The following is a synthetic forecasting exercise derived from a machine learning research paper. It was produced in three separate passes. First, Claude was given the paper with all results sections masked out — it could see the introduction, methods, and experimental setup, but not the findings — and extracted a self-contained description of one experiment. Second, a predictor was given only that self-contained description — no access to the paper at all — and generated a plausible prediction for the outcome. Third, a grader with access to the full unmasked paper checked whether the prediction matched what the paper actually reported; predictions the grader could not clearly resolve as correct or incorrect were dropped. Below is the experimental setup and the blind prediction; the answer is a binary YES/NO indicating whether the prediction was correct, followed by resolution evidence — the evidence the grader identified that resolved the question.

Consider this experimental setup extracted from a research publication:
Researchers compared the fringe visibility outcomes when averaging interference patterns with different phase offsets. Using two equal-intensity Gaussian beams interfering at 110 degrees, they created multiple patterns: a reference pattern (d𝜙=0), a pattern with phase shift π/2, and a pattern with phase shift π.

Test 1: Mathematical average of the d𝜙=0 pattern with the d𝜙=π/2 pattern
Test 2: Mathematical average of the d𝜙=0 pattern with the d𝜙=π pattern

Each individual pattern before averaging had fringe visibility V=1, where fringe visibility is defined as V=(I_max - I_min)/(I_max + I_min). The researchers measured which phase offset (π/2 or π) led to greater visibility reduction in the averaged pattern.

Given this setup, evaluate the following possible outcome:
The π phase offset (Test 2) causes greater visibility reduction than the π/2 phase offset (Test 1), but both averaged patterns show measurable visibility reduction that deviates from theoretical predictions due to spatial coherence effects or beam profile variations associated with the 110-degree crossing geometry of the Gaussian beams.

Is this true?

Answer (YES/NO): NO